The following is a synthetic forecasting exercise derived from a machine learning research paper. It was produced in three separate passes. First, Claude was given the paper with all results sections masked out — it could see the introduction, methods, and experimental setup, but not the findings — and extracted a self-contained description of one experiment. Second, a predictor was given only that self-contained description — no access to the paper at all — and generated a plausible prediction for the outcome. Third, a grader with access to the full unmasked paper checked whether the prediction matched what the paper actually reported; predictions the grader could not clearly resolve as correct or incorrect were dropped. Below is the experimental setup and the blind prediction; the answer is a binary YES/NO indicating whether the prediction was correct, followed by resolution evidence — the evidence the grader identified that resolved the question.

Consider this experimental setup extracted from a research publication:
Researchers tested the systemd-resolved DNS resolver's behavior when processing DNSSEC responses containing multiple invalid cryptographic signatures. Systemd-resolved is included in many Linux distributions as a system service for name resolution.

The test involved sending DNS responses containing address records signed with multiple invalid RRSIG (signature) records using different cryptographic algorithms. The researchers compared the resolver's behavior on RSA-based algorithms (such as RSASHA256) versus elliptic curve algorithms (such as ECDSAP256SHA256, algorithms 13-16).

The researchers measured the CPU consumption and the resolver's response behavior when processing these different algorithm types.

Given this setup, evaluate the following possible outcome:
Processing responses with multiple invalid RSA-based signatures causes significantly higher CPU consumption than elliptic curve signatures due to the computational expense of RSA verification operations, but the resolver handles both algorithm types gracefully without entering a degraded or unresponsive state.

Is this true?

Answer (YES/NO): NO